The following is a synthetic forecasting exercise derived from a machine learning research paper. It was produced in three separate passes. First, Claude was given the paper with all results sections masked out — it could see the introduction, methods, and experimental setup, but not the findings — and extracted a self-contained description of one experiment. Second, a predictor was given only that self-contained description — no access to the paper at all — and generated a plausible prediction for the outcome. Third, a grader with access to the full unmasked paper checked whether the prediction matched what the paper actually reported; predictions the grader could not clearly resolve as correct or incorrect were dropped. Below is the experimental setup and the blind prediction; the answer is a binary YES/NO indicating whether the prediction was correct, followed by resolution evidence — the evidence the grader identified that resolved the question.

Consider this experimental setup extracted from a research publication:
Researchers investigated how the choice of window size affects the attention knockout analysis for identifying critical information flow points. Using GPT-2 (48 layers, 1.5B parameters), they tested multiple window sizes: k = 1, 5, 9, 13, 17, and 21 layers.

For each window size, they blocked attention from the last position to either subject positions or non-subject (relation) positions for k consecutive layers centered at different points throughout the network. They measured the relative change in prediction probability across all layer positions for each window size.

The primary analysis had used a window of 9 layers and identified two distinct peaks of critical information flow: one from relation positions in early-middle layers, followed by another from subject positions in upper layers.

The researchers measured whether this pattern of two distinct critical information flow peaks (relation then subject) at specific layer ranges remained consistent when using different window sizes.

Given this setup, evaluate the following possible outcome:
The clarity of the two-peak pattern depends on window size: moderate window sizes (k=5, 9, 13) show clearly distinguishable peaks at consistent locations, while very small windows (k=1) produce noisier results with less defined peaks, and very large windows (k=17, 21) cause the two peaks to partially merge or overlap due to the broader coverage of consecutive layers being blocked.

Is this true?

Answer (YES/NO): NO